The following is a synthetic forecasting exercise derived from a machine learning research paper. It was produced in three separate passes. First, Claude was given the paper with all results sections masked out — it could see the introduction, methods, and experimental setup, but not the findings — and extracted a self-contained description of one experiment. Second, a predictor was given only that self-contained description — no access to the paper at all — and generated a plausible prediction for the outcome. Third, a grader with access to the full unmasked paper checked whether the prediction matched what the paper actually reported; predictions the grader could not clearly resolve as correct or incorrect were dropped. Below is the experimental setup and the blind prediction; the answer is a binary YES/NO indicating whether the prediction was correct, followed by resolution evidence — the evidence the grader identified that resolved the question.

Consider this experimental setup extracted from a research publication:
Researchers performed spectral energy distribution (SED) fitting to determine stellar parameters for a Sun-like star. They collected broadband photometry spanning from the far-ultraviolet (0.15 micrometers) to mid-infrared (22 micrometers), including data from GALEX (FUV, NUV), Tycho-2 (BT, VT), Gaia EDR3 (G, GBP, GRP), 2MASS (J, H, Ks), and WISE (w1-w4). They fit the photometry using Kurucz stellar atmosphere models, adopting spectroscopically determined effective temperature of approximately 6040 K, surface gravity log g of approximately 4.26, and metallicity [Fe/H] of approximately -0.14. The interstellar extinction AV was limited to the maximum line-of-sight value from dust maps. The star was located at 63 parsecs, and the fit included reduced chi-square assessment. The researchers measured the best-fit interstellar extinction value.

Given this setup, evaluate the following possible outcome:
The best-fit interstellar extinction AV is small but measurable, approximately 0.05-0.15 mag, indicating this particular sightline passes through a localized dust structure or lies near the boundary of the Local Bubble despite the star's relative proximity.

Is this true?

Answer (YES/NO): NO